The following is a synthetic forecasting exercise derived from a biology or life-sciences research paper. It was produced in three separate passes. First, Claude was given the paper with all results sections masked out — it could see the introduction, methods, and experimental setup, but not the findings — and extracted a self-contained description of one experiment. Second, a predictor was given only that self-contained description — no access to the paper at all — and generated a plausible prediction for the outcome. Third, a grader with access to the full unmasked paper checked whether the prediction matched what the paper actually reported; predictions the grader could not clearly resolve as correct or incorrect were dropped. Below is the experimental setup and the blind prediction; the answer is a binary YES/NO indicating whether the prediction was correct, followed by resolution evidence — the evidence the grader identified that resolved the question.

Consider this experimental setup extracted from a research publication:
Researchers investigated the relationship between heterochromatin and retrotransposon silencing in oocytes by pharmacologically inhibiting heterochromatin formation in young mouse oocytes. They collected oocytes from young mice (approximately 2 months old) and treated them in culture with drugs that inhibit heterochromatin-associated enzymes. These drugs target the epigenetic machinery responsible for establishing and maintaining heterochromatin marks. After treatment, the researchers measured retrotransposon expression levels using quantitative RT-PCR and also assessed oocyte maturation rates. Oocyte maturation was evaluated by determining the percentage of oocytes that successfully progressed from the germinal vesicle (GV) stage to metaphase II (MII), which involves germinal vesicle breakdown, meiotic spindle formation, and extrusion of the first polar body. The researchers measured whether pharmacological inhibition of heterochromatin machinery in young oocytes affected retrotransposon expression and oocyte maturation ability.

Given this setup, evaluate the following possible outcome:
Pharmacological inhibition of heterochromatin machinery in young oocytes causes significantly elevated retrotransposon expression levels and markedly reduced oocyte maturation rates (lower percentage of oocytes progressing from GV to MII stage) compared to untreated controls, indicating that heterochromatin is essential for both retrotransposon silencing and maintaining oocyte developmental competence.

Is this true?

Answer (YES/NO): YES